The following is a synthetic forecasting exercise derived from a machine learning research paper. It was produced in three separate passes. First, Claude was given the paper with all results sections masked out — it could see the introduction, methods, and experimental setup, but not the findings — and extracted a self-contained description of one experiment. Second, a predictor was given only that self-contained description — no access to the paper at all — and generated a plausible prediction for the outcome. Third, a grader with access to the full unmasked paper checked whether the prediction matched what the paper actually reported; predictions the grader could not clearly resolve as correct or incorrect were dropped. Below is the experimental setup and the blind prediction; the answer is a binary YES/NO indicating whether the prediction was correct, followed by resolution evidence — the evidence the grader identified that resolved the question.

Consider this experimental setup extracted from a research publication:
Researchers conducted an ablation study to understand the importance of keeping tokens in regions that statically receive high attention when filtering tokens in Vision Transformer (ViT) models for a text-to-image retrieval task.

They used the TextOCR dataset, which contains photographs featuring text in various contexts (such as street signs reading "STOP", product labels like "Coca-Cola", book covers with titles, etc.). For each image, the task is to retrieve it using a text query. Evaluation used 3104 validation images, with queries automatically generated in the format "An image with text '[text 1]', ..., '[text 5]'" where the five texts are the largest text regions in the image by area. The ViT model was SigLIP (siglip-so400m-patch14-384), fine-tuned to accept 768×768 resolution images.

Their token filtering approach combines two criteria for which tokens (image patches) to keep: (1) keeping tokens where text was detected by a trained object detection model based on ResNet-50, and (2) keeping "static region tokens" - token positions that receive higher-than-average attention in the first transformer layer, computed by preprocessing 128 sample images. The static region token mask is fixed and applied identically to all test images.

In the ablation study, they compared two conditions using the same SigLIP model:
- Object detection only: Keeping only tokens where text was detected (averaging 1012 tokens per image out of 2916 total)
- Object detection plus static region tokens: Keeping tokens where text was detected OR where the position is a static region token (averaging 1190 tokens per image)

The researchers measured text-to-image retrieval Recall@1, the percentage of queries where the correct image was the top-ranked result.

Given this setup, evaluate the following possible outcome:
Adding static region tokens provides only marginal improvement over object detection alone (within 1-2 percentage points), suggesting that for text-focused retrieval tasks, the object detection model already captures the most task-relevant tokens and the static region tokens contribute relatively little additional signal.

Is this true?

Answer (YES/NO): NO